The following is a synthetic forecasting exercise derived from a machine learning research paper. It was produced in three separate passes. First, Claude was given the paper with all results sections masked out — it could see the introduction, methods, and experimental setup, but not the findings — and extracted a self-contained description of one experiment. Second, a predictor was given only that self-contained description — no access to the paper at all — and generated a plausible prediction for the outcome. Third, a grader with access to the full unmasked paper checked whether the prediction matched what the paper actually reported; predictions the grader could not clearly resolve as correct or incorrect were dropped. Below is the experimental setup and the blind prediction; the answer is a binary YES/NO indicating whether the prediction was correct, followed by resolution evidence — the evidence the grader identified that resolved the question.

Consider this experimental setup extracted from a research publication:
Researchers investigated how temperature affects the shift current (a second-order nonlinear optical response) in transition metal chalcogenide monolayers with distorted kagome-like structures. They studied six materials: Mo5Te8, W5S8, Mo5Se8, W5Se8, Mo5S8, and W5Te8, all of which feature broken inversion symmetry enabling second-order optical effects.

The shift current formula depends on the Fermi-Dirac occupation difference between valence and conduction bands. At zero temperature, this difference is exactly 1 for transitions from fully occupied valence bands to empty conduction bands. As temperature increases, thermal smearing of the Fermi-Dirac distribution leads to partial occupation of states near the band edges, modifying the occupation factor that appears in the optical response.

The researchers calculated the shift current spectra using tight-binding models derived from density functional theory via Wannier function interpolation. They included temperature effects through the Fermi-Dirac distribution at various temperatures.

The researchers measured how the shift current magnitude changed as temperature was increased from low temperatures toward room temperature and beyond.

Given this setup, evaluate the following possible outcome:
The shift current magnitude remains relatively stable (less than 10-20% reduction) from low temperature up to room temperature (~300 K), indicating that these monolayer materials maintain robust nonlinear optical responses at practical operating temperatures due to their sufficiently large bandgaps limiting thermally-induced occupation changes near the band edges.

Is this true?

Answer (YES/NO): YES